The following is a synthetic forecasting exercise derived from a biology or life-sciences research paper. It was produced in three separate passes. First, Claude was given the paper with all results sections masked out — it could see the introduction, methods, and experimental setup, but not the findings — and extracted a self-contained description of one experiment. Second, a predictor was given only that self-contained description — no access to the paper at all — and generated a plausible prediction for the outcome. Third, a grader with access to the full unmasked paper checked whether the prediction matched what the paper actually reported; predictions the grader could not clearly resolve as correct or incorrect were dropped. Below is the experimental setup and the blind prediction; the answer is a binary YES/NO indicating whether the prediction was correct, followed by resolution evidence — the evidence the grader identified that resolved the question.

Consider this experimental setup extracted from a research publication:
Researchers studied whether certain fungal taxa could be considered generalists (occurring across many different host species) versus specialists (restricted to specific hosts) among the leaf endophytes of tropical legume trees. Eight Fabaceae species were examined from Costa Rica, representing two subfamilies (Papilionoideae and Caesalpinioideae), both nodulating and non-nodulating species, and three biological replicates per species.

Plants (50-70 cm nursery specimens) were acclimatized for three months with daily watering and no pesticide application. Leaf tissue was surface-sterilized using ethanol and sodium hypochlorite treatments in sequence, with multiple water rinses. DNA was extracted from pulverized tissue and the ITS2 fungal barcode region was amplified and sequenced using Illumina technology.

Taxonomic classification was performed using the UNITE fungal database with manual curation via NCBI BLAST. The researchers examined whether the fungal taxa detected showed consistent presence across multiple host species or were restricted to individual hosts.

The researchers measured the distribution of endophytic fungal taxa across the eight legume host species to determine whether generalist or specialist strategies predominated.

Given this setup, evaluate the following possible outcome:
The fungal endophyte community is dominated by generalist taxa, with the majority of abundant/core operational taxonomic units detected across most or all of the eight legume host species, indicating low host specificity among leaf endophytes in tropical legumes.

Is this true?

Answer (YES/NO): YES